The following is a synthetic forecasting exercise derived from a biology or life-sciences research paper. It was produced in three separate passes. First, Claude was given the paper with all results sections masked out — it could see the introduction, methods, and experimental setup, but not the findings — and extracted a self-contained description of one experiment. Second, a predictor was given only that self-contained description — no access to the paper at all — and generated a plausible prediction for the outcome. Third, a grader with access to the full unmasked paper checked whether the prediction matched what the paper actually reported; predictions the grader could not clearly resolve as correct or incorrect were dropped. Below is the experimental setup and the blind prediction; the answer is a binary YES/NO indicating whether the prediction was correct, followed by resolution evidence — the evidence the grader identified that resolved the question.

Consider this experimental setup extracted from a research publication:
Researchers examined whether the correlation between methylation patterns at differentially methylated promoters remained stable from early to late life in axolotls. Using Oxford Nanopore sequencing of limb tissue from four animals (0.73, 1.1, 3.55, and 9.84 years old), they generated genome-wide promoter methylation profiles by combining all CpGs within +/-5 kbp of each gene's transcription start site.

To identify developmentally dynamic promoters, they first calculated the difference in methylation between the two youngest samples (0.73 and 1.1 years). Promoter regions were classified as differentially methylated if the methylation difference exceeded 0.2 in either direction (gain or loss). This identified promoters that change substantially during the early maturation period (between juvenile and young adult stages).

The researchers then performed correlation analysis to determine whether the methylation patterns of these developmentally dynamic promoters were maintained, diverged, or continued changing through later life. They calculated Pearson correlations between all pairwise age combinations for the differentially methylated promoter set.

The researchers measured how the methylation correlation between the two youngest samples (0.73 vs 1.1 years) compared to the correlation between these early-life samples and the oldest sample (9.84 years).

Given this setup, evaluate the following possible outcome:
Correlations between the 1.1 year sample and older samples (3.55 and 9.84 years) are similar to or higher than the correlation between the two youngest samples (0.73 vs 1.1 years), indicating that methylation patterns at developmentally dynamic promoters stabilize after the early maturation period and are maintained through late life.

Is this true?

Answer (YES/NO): YES